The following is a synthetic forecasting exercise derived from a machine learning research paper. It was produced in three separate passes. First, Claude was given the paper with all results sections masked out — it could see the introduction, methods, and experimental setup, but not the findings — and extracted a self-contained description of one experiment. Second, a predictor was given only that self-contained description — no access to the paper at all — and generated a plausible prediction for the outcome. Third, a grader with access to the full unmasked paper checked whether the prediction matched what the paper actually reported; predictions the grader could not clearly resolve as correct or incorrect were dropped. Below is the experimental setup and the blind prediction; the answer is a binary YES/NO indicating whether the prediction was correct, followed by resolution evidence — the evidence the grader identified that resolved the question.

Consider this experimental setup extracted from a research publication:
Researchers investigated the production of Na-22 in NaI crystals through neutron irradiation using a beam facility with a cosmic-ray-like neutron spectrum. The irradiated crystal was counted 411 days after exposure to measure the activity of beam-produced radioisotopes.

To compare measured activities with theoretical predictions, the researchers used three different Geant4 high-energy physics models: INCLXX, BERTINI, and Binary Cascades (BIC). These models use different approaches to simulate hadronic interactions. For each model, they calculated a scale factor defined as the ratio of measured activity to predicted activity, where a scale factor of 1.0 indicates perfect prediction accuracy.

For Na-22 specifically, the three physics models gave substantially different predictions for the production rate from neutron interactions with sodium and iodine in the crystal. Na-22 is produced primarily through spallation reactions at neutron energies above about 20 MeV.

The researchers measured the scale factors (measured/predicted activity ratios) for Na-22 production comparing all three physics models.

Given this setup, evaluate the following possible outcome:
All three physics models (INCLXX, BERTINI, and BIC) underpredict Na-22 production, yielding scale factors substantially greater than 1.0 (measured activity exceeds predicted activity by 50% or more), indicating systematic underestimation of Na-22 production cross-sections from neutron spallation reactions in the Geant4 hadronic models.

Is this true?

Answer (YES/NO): NO